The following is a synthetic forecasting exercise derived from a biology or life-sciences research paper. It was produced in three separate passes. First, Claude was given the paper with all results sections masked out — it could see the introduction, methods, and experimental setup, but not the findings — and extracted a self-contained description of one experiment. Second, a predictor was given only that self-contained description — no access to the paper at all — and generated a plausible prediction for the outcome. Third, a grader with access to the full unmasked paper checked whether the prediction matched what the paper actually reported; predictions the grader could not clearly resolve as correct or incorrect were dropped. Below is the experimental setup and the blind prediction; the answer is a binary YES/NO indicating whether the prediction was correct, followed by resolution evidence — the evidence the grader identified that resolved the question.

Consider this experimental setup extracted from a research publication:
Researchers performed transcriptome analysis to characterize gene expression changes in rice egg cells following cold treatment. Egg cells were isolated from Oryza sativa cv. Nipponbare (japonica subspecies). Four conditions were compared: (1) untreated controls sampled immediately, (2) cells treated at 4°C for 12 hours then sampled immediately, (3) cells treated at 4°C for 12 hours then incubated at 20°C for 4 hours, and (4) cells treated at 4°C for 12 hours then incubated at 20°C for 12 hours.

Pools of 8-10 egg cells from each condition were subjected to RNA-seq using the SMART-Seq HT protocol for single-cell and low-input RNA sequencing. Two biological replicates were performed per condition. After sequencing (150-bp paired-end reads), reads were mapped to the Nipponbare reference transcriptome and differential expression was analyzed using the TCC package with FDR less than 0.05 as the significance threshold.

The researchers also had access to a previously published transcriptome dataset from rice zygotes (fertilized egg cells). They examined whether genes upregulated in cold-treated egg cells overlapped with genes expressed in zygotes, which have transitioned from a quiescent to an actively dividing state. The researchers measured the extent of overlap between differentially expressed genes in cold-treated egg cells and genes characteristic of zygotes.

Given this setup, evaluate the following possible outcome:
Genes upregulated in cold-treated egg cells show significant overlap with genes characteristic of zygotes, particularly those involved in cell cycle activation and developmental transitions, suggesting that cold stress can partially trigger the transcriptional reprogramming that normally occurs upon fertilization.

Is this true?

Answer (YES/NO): YES